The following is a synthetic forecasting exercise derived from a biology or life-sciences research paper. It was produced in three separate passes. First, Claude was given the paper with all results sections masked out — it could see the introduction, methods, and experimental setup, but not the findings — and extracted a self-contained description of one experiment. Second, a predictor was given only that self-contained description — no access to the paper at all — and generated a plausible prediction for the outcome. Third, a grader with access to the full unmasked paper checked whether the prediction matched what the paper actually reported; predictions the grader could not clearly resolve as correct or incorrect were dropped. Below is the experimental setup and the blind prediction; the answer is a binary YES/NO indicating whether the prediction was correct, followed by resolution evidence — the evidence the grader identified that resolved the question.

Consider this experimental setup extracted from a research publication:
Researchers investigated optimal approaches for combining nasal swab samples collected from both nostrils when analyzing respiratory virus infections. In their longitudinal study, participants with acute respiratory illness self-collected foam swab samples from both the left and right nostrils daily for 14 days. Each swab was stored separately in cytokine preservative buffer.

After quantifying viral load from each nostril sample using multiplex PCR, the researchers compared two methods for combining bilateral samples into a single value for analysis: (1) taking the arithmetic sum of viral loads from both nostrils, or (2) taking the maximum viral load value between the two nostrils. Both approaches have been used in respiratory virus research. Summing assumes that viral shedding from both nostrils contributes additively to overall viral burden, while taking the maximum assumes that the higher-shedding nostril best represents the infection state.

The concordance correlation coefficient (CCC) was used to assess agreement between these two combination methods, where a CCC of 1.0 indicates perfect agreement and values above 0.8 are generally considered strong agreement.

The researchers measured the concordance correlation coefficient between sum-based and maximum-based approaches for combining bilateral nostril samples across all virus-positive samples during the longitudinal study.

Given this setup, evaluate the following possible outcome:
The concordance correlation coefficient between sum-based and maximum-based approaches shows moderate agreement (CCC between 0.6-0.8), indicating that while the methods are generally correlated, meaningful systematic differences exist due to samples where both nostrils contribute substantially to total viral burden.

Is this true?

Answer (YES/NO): NO